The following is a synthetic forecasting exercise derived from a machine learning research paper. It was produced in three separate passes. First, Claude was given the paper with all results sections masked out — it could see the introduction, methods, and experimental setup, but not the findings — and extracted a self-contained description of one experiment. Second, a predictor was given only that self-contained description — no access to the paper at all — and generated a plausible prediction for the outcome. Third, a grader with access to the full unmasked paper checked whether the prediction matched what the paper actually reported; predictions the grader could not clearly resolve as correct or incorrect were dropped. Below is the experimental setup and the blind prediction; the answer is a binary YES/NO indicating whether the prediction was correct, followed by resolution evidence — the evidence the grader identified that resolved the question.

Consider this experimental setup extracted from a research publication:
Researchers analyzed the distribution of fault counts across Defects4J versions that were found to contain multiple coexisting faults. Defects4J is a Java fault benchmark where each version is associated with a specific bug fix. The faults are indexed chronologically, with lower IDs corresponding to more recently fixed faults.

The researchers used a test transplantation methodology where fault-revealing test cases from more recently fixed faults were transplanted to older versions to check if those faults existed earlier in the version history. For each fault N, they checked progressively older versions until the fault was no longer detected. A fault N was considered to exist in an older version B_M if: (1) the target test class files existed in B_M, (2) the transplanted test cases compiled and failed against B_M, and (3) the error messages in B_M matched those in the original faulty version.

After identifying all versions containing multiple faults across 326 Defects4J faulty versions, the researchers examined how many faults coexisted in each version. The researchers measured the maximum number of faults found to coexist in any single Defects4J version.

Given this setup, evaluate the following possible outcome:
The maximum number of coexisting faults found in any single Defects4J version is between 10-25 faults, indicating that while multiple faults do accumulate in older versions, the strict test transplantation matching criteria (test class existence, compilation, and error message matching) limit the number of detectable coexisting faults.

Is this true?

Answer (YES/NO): YES